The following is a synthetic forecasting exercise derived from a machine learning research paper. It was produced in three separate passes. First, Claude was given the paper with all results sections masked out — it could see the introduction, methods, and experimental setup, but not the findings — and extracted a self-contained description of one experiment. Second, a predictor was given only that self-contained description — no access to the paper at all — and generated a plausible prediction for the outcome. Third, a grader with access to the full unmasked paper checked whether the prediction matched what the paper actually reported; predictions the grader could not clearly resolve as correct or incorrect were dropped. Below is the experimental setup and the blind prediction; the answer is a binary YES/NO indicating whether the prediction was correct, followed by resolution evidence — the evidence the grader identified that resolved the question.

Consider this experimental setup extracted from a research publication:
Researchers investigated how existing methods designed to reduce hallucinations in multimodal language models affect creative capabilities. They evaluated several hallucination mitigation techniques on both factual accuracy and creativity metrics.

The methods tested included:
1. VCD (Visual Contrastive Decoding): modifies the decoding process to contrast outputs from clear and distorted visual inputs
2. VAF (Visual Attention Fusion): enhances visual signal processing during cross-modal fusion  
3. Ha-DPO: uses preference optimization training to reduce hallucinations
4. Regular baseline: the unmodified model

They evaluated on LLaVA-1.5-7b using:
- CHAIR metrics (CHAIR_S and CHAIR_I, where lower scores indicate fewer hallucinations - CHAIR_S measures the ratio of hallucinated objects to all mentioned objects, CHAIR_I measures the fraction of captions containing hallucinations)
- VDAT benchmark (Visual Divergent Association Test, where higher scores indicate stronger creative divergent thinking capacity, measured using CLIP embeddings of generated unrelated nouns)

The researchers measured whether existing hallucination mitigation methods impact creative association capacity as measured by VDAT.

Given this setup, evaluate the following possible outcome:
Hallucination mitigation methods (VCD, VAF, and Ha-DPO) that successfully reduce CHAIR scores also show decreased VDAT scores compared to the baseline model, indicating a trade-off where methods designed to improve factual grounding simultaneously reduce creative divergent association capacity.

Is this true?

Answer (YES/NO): YES